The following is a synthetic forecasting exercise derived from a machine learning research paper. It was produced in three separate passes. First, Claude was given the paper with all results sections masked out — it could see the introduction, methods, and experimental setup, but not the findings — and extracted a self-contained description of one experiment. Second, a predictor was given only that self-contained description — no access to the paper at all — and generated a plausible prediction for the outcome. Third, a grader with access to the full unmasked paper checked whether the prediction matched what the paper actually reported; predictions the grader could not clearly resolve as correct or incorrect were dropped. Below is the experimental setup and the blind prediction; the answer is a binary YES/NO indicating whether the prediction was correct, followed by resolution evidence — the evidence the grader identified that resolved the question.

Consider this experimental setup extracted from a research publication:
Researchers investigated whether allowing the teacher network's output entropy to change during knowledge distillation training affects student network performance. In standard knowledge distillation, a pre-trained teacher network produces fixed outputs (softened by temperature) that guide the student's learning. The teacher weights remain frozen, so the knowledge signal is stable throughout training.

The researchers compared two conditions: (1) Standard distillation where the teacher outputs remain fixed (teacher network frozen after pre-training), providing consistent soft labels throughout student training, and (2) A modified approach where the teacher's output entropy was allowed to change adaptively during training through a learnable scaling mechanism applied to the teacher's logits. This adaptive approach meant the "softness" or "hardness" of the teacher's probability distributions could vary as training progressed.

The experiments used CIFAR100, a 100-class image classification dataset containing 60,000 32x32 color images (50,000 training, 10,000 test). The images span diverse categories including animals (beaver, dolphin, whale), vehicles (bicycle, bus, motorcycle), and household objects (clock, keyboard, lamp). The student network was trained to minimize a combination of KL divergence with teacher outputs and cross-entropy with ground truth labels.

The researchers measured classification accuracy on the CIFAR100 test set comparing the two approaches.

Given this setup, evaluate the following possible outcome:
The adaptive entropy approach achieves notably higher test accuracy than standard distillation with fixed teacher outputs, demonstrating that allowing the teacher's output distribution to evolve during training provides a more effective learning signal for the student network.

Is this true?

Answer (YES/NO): NO